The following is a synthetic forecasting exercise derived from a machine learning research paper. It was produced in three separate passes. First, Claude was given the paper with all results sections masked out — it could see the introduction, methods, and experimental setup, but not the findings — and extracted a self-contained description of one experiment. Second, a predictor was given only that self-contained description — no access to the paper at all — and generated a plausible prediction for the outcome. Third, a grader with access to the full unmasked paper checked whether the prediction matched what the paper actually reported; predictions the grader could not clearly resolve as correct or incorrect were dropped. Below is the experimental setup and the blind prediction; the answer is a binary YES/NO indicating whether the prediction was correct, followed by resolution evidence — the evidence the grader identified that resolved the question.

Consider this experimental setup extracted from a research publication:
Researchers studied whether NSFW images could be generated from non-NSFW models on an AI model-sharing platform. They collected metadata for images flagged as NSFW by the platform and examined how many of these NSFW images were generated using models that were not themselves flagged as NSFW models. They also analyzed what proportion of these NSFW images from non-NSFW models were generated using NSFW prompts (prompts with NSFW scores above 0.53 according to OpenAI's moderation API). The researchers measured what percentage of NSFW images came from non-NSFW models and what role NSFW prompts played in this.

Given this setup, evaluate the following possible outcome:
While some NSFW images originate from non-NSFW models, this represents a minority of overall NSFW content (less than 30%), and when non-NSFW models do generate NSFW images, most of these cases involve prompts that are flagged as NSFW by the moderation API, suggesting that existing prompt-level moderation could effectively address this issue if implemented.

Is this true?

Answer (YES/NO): NO